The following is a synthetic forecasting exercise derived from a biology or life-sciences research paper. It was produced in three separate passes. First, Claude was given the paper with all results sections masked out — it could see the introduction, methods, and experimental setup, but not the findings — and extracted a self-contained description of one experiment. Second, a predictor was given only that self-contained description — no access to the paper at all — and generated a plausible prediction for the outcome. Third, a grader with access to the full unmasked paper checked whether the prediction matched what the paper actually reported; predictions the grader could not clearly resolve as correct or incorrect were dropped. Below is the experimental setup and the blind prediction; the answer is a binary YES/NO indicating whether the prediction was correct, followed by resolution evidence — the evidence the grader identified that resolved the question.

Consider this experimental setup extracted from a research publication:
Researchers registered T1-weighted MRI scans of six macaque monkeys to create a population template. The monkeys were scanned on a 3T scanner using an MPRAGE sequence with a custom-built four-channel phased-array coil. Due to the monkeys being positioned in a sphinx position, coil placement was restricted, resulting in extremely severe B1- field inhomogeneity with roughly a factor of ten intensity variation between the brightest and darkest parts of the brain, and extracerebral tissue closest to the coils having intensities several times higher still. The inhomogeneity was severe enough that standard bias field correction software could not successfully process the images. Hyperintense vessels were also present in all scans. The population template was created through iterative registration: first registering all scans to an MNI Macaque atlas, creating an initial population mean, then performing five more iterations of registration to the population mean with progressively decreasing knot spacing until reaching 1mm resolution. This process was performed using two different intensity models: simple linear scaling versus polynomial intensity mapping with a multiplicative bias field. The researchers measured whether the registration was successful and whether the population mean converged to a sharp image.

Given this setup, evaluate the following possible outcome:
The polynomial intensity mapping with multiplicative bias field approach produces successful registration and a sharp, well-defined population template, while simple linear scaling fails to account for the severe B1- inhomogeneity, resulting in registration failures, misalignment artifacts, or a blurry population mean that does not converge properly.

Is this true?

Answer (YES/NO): YES